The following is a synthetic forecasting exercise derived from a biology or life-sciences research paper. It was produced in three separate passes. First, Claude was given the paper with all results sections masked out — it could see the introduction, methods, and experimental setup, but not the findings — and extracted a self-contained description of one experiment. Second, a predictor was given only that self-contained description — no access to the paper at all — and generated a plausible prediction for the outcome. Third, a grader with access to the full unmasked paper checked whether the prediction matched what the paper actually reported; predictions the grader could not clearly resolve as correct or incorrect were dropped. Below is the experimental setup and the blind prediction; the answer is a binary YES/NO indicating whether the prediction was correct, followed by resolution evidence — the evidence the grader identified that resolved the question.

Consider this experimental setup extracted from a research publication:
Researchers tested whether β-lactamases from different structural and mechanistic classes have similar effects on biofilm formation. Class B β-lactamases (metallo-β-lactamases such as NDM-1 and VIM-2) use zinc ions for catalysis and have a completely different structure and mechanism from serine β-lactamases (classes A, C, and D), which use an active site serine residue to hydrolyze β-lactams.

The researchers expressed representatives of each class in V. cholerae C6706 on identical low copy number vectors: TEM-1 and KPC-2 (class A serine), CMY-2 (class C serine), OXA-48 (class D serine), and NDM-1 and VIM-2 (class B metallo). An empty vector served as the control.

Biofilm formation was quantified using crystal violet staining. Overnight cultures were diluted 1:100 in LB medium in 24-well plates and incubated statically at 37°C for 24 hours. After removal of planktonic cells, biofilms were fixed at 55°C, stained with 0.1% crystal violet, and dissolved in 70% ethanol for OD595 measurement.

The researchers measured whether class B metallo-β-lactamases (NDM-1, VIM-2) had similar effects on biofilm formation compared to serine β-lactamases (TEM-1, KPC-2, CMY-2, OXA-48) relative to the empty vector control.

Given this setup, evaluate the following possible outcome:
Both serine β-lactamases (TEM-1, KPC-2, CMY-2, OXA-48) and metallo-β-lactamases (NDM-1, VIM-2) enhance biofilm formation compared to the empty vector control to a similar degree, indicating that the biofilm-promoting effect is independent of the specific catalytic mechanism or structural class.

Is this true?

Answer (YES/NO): NO